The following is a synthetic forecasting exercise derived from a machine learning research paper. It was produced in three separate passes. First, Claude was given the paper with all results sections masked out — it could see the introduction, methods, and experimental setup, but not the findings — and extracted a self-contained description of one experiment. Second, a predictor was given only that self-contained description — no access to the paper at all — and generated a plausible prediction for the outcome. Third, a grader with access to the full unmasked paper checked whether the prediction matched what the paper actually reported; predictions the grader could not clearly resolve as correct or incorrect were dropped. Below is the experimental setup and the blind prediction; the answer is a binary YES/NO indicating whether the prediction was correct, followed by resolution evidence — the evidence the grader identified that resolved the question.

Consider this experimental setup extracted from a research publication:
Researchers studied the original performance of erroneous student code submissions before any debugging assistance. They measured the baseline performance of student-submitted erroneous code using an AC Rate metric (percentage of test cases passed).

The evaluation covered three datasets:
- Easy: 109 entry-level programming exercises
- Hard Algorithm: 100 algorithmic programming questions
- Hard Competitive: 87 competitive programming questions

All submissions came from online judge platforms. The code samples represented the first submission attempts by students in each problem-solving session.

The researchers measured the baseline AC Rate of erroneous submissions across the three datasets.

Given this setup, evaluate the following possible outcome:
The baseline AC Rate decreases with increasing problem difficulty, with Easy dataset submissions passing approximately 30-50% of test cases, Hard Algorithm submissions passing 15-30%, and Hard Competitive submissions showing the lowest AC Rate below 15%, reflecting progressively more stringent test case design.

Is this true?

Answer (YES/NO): NO